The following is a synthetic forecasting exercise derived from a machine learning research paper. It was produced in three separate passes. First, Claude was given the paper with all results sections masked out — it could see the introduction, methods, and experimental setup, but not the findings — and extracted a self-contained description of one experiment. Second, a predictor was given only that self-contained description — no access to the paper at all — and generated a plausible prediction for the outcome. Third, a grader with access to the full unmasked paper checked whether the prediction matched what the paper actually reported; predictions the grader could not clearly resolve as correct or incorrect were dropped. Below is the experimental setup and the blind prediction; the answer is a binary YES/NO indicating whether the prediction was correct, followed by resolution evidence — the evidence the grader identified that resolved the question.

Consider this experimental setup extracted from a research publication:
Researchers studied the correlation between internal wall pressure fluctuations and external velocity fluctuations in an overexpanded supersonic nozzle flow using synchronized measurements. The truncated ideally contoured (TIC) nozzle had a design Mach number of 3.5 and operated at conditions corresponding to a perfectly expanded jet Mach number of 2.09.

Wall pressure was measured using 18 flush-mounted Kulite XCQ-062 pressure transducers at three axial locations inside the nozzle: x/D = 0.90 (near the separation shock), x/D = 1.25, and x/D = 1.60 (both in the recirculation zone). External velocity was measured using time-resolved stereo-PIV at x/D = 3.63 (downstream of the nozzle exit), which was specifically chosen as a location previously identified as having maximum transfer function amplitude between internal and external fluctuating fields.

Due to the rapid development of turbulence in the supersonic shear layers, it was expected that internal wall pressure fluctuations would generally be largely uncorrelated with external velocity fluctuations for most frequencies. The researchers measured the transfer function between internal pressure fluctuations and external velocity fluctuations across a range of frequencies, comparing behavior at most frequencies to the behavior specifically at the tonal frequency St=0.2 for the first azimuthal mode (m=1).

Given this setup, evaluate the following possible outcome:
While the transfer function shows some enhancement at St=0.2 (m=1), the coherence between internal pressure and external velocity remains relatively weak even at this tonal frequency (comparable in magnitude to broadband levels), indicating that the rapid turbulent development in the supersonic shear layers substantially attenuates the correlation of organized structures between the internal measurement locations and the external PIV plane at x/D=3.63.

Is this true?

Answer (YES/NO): NO